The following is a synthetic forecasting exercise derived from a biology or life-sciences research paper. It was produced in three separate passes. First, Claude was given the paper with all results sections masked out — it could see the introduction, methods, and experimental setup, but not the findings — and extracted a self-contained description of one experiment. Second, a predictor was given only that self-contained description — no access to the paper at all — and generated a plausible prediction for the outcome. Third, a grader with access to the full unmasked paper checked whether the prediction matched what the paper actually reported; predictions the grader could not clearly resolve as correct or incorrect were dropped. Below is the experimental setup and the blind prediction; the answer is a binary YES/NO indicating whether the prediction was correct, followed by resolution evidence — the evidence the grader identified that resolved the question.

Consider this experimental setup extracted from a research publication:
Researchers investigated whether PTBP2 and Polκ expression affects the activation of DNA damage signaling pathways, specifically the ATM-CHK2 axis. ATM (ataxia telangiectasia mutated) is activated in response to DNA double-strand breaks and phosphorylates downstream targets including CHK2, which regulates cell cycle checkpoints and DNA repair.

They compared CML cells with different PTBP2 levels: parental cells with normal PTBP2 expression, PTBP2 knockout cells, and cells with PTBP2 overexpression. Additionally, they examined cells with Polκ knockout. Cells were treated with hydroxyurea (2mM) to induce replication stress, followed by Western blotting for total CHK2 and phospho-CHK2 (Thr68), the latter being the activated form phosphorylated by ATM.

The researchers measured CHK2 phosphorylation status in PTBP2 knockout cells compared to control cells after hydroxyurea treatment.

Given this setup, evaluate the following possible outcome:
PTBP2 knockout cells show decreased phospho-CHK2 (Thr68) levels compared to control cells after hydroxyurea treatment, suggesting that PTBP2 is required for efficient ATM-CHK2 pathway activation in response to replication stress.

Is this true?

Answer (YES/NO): YES